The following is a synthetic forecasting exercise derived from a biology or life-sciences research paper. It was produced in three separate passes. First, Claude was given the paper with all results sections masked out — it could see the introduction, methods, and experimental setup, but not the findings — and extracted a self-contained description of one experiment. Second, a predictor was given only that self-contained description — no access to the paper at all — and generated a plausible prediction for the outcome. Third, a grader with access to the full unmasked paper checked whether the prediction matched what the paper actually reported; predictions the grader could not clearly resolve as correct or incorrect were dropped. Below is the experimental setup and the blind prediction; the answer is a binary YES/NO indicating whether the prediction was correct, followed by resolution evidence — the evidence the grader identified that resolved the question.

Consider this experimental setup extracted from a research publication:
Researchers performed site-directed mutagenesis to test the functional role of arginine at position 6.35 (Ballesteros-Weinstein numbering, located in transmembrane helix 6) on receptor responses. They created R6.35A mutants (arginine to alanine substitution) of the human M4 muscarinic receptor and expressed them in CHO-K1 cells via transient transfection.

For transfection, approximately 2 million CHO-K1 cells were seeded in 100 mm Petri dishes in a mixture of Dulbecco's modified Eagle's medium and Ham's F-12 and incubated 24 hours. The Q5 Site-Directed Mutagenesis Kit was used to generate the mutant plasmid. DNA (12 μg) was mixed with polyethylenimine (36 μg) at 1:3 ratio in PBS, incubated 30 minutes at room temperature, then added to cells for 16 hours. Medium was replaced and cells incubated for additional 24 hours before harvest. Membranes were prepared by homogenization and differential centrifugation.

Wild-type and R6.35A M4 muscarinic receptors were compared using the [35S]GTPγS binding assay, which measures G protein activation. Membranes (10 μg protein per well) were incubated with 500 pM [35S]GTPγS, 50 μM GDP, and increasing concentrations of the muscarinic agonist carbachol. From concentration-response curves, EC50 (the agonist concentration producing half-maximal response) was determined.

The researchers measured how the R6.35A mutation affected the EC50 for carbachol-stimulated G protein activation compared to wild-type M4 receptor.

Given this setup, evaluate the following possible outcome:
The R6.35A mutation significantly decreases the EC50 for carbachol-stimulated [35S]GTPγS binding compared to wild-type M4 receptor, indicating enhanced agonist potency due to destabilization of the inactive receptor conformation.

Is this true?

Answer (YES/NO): YES